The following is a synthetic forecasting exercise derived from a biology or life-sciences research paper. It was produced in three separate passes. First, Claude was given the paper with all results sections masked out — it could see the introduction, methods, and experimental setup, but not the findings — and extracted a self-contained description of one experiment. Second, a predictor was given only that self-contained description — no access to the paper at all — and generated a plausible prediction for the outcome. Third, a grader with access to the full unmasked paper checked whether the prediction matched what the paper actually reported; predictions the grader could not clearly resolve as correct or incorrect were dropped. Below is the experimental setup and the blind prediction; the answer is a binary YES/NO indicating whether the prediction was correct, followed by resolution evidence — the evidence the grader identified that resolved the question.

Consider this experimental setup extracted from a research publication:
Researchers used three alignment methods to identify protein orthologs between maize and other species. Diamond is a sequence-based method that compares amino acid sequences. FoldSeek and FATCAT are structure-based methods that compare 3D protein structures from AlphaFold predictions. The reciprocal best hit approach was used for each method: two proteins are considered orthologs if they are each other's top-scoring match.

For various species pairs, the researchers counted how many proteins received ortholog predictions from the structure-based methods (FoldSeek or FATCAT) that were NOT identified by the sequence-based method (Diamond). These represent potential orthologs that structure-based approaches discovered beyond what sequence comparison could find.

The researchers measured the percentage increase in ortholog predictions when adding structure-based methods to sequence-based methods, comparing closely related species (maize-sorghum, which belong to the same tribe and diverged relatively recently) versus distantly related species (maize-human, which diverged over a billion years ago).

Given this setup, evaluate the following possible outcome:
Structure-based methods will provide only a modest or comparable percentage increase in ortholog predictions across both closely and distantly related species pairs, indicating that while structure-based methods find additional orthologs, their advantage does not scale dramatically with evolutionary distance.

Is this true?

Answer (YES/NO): NO